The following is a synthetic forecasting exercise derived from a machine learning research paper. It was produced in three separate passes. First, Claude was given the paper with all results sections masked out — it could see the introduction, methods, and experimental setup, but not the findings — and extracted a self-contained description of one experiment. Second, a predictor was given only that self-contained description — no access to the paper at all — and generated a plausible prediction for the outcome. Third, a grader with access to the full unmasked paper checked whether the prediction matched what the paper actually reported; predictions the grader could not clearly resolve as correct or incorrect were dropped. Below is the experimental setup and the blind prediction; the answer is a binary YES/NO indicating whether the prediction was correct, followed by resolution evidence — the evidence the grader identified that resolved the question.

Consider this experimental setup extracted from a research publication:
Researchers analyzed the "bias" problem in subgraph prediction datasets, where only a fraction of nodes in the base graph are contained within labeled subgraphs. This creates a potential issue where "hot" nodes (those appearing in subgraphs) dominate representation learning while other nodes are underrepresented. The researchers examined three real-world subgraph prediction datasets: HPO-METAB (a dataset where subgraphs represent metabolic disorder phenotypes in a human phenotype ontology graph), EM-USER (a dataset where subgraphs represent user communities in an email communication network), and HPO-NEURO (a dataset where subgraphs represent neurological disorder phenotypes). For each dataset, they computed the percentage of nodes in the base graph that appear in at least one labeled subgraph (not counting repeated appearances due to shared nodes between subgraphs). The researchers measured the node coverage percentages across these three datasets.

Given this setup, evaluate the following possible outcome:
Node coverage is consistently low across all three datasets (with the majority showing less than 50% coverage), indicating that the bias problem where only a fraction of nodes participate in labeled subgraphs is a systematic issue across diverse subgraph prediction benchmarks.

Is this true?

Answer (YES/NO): YES